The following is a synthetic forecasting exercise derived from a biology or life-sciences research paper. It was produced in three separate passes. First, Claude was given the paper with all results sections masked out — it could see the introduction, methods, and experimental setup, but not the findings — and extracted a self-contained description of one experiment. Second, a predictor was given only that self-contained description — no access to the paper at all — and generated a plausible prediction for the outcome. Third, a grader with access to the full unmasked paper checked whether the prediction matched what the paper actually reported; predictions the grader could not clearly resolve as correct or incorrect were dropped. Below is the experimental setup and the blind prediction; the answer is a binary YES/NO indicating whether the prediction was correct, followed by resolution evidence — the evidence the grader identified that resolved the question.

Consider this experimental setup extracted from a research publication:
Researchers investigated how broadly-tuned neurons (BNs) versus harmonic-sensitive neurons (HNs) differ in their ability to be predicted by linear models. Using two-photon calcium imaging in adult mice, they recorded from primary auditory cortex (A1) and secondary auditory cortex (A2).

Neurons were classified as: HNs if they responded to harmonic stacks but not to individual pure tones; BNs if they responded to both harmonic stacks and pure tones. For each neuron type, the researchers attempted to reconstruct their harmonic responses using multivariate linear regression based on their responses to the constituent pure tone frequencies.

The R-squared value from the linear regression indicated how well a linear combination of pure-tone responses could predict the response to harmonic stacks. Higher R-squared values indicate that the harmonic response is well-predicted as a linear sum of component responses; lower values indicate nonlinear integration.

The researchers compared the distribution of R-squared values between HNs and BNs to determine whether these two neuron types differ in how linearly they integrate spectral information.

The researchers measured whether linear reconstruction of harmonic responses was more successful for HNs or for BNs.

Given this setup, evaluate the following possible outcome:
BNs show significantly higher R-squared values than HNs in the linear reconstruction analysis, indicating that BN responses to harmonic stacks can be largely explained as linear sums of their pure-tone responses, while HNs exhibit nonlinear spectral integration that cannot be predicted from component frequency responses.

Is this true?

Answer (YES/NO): YES